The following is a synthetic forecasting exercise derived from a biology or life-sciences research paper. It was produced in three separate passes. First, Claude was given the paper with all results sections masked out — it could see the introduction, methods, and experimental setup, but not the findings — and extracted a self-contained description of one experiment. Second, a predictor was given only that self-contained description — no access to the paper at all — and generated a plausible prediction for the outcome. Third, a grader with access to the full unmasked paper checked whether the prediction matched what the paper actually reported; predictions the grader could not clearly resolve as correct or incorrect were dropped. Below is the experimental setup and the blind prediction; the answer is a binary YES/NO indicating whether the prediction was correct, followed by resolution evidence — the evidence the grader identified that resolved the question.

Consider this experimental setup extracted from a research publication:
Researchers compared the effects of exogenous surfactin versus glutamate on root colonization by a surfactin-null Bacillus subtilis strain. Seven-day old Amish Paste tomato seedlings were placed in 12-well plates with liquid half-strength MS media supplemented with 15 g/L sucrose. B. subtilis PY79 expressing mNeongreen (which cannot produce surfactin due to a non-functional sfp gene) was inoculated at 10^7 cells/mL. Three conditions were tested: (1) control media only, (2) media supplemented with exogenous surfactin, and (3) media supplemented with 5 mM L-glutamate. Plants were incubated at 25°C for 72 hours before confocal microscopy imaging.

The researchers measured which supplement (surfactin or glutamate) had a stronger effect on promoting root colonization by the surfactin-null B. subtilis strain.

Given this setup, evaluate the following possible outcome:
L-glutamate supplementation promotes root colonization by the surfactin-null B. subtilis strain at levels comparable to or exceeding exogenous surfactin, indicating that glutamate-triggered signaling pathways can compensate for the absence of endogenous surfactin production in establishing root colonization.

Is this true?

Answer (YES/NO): YES